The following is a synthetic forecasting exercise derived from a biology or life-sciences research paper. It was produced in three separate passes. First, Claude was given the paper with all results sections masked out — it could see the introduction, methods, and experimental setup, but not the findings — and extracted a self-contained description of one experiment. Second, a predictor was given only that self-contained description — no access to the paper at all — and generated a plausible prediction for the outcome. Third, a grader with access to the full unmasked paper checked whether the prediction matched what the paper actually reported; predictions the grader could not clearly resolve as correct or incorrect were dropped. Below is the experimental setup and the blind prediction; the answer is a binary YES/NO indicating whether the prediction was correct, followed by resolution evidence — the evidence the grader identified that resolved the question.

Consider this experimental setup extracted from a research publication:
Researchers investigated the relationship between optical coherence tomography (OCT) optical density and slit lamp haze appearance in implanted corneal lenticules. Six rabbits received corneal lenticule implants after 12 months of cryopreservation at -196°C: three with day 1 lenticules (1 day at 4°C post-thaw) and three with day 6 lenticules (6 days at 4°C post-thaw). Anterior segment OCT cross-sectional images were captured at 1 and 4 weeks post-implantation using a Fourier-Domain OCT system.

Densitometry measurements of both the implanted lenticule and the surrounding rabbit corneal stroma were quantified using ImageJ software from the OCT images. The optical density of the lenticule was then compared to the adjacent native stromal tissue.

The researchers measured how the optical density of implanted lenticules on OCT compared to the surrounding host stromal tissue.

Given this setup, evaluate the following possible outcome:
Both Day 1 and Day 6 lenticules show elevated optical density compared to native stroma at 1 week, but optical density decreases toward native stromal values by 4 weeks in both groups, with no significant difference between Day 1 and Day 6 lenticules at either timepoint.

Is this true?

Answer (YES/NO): NO